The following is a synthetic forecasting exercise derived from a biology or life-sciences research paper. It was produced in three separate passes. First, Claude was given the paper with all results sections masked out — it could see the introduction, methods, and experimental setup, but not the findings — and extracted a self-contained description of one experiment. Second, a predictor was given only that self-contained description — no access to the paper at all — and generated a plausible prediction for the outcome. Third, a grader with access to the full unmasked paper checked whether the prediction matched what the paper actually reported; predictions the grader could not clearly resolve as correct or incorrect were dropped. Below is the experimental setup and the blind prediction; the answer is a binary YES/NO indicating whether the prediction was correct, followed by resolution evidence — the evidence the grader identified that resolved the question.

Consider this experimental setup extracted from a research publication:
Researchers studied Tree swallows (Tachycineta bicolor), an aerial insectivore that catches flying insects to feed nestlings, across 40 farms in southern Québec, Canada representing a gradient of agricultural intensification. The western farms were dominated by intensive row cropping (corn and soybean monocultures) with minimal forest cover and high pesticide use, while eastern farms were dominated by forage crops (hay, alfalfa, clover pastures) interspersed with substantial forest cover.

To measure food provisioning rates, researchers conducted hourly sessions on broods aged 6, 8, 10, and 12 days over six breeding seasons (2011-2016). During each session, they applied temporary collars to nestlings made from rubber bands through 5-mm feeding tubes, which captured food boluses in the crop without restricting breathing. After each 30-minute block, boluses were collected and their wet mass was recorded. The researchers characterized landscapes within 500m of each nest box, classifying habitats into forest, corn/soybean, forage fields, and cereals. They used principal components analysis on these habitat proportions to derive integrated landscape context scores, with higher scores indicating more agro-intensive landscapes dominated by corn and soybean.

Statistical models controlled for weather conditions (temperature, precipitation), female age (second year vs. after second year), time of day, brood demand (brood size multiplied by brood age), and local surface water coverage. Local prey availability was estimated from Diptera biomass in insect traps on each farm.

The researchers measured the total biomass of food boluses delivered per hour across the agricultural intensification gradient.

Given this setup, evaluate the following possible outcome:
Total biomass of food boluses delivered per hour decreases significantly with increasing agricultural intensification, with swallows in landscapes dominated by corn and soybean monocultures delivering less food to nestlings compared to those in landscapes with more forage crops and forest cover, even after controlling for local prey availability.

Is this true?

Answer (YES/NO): NO